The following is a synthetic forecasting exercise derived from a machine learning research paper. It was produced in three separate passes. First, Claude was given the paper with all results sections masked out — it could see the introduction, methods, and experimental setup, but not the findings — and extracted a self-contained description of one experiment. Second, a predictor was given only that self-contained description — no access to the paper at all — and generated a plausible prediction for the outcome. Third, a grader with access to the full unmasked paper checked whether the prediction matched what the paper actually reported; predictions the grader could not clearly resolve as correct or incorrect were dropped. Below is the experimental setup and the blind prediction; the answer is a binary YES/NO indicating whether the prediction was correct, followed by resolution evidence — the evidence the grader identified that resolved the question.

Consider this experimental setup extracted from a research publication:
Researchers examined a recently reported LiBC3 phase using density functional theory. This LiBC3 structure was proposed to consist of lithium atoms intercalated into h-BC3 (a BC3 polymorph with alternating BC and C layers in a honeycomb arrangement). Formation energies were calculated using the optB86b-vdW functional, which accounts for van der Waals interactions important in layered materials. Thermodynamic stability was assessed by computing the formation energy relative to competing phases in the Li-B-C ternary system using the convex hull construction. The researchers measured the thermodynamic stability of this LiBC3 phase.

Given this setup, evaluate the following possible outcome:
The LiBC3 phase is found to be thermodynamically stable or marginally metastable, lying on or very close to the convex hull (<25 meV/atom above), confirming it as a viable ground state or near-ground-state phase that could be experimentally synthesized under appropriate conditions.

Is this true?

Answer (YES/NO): NO